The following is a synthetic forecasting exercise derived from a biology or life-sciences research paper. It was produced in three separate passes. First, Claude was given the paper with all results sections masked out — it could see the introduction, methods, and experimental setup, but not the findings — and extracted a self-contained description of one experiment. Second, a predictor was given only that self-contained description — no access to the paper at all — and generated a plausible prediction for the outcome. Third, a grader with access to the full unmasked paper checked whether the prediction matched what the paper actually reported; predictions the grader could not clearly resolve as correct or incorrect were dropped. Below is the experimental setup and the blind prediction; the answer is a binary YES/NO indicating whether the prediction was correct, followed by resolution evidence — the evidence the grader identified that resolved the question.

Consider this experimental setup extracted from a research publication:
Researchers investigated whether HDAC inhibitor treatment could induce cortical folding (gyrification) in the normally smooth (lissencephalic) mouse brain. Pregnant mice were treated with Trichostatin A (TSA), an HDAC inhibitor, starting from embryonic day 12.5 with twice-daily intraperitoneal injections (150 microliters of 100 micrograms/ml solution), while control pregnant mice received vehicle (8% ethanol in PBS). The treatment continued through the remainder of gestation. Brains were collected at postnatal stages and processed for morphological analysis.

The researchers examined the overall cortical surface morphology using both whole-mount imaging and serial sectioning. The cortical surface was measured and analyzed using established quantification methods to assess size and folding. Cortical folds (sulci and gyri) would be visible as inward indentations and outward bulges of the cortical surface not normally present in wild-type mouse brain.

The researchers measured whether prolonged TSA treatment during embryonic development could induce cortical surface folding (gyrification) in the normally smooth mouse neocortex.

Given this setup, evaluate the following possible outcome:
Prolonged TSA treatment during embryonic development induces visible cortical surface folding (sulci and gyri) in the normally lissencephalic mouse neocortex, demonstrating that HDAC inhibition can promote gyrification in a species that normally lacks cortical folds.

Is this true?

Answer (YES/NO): YES